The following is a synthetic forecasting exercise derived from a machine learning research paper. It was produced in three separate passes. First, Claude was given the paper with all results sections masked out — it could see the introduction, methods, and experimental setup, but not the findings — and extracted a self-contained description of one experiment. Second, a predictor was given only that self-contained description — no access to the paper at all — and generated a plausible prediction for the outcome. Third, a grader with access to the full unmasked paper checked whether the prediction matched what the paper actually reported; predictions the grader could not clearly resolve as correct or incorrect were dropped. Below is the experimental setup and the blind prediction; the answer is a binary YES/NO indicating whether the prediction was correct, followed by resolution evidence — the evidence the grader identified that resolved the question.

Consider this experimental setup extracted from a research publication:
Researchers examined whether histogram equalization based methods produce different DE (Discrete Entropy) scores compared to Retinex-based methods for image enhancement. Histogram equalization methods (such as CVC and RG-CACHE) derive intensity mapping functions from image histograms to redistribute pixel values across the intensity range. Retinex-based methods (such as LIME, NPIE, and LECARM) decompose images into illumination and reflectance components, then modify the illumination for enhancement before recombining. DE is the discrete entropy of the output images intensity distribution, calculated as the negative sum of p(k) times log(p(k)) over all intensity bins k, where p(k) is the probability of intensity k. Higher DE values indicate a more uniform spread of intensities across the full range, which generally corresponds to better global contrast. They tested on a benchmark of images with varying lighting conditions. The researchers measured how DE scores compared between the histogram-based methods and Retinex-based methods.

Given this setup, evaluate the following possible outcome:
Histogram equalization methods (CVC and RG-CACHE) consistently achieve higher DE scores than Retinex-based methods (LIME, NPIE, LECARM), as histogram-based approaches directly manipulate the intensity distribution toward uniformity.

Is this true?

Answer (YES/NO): YES